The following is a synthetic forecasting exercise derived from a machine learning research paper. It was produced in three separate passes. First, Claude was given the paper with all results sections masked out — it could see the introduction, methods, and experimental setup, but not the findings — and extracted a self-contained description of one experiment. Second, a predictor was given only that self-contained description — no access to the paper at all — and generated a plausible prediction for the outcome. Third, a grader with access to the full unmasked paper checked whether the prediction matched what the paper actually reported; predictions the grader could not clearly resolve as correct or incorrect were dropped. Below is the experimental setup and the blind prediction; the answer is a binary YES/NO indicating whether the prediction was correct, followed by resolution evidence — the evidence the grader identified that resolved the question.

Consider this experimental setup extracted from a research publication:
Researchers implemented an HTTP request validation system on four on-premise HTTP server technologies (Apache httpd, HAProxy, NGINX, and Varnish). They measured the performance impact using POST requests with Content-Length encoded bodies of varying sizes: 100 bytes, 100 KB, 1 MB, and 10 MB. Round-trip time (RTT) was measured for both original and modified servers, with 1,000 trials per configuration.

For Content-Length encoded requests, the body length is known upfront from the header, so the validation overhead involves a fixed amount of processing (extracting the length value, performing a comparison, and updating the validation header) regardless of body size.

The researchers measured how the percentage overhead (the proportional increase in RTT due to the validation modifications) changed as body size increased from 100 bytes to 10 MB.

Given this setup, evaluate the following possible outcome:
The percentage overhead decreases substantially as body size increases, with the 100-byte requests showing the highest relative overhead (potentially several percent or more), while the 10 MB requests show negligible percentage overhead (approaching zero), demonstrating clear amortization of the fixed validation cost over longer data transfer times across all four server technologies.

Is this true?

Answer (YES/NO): NO